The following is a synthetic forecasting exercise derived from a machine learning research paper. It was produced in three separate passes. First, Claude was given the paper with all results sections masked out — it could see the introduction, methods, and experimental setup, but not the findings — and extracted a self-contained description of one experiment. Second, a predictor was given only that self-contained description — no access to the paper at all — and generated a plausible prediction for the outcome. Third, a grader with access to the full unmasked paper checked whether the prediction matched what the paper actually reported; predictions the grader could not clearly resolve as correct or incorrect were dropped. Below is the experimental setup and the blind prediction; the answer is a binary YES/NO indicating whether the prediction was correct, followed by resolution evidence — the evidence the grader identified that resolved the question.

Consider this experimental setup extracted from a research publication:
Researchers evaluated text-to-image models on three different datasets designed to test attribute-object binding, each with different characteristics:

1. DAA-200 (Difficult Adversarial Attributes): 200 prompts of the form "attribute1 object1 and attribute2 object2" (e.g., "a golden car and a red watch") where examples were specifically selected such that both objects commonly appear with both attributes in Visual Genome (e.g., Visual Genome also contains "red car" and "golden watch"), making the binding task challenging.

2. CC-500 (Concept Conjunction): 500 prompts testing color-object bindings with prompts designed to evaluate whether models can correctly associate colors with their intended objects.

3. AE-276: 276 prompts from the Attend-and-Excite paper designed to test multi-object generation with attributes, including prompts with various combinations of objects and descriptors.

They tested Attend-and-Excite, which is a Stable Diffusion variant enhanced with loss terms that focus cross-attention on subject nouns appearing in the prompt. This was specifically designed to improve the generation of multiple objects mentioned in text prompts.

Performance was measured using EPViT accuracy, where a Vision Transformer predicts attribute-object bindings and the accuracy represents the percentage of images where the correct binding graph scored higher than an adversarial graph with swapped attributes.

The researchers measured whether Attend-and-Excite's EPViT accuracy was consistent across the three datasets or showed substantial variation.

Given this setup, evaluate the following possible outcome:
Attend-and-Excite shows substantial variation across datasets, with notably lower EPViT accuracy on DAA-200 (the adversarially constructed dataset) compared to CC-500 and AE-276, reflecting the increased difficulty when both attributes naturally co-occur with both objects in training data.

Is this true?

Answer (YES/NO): NO